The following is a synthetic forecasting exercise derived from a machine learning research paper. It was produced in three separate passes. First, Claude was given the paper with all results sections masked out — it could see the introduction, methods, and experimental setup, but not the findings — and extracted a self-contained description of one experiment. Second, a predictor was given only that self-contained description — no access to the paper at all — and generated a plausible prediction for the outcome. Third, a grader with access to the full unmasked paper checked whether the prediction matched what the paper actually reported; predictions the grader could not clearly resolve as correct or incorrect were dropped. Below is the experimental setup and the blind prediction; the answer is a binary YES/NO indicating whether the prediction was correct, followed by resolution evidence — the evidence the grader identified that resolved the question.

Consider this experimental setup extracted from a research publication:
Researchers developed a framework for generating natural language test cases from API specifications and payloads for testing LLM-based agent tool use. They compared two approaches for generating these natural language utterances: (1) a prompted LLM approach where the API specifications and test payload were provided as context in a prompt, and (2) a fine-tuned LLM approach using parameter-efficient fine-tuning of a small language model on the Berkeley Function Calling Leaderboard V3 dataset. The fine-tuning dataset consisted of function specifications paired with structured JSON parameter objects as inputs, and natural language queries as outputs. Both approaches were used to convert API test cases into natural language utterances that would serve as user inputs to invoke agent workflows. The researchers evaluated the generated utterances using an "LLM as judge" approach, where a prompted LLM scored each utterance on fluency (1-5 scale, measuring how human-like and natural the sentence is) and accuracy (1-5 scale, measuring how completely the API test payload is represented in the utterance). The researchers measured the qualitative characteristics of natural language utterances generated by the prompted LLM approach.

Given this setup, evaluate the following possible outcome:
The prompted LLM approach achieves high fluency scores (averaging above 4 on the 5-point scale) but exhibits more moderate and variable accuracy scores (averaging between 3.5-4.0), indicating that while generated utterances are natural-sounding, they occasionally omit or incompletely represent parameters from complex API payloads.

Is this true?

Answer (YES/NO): NO